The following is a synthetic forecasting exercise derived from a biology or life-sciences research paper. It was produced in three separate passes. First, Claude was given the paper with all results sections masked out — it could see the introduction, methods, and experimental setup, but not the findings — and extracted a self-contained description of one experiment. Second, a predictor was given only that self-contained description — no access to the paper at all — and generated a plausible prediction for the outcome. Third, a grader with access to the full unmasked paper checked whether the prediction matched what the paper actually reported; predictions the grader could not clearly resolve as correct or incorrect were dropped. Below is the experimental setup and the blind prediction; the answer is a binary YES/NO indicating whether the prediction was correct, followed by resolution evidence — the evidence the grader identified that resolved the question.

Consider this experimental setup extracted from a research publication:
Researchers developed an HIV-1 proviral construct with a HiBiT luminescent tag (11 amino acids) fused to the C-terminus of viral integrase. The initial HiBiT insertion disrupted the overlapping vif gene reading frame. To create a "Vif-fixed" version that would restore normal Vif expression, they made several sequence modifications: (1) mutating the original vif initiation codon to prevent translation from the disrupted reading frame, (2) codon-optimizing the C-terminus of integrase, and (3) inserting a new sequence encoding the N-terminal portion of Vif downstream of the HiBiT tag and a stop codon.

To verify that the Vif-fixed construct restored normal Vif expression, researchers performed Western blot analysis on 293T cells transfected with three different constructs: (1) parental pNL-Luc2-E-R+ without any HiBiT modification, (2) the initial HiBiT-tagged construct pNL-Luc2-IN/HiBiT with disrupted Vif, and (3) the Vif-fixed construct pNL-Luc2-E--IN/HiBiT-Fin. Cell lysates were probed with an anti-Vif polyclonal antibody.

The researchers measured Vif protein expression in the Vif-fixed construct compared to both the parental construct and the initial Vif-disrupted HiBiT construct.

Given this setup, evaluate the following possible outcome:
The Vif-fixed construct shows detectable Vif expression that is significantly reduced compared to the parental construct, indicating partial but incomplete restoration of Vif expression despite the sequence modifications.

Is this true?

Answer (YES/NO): NO